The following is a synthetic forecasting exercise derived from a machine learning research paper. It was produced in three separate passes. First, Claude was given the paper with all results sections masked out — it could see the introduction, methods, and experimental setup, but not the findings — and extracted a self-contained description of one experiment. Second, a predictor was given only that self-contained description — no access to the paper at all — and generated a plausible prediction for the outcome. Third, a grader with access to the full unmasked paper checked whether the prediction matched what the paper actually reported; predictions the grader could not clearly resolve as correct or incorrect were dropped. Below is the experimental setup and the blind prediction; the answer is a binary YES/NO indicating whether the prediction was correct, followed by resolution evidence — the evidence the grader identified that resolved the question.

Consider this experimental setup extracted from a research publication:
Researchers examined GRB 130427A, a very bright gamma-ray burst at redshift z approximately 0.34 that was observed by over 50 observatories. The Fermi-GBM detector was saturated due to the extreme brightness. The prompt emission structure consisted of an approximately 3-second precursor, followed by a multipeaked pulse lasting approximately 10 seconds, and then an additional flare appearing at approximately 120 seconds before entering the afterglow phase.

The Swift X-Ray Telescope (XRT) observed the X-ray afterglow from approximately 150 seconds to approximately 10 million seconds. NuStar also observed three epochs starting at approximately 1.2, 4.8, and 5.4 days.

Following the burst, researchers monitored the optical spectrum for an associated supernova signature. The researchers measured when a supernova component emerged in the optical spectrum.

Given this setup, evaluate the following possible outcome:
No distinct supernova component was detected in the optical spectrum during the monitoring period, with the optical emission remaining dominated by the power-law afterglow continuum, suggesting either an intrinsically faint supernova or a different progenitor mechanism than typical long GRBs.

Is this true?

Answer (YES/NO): NO